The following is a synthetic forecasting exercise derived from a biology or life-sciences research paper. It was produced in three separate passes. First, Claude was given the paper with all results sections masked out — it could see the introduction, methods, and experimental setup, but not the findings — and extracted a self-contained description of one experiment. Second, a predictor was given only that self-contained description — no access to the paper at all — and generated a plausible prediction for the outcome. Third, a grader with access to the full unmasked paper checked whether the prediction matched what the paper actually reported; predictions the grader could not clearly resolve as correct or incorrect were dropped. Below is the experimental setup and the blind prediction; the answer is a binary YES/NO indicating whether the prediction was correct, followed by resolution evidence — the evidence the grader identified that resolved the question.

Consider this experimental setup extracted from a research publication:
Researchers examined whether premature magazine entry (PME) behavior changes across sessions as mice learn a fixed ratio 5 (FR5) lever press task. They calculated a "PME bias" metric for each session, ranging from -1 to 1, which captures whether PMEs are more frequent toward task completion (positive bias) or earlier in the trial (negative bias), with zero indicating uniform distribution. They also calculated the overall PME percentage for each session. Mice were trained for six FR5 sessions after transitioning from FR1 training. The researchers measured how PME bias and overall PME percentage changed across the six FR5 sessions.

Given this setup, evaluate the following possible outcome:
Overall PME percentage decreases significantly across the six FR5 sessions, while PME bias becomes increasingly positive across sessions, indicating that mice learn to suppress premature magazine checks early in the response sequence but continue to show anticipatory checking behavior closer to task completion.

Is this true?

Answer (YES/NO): YES